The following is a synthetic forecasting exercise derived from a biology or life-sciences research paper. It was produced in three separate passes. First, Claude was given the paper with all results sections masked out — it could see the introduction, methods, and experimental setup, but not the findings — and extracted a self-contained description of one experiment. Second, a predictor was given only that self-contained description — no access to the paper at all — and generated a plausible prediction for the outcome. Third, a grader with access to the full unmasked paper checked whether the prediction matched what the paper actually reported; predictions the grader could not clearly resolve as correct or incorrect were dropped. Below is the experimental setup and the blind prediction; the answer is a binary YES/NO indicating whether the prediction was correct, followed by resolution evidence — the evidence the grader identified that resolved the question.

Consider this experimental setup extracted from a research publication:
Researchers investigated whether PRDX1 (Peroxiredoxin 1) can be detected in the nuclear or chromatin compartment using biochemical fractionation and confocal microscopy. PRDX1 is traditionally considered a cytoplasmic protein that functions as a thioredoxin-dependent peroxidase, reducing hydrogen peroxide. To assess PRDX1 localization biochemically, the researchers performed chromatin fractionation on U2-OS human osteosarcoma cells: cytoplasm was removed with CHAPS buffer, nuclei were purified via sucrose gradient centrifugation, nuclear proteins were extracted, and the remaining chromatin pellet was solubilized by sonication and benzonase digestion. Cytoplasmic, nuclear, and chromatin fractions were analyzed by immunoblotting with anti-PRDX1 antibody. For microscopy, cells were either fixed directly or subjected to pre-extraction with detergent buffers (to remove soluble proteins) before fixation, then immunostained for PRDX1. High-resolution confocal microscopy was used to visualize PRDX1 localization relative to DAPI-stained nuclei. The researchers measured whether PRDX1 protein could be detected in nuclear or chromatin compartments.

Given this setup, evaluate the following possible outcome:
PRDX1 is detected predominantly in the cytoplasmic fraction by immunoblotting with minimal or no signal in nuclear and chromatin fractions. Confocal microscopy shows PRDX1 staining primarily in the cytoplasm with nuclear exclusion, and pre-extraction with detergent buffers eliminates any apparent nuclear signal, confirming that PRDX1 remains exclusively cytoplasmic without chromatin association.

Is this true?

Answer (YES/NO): NO